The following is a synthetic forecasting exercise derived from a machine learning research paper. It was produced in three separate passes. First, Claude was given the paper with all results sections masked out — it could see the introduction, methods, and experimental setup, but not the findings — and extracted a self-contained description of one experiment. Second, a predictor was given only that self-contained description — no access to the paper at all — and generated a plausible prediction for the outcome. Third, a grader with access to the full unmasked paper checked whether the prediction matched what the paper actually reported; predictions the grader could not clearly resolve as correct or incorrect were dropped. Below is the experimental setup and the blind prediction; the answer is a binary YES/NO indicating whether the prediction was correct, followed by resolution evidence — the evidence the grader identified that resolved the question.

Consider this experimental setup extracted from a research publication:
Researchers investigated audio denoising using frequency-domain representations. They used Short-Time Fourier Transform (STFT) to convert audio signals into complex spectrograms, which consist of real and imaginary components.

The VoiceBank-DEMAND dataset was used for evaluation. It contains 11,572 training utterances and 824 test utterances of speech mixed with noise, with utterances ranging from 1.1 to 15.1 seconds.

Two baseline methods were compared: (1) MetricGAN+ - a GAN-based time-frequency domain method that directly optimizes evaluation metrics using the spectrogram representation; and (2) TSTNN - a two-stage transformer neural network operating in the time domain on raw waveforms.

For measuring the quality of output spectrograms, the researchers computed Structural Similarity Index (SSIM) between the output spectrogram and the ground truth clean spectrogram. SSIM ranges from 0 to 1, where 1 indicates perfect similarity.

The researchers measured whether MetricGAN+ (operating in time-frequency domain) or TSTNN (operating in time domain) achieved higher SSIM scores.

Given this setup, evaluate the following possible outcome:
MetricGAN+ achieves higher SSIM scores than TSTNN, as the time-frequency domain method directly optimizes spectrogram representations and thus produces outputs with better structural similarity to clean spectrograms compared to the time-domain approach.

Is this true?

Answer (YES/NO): NO